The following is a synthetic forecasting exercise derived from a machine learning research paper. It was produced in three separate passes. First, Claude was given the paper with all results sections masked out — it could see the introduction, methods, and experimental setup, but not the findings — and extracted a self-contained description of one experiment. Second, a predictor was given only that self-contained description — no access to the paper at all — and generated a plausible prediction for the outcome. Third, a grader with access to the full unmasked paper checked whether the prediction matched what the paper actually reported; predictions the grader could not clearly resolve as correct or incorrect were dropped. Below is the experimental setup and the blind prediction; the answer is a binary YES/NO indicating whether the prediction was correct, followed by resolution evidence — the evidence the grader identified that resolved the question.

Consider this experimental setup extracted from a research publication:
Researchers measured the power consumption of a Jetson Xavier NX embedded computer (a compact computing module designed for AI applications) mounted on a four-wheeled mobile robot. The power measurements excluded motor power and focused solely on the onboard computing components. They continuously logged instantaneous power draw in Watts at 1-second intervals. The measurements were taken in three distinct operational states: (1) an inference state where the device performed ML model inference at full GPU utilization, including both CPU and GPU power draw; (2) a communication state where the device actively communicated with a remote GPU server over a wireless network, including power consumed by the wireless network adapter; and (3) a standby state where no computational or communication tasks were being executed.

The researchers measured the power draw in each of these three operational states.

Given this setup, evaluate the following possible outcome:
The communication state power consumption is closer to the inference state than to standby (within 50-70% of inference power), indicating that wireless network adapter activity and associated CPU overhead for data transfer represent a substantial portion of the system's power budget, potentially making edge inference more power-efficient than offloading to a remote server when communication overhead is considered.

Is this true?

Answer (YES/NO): NO